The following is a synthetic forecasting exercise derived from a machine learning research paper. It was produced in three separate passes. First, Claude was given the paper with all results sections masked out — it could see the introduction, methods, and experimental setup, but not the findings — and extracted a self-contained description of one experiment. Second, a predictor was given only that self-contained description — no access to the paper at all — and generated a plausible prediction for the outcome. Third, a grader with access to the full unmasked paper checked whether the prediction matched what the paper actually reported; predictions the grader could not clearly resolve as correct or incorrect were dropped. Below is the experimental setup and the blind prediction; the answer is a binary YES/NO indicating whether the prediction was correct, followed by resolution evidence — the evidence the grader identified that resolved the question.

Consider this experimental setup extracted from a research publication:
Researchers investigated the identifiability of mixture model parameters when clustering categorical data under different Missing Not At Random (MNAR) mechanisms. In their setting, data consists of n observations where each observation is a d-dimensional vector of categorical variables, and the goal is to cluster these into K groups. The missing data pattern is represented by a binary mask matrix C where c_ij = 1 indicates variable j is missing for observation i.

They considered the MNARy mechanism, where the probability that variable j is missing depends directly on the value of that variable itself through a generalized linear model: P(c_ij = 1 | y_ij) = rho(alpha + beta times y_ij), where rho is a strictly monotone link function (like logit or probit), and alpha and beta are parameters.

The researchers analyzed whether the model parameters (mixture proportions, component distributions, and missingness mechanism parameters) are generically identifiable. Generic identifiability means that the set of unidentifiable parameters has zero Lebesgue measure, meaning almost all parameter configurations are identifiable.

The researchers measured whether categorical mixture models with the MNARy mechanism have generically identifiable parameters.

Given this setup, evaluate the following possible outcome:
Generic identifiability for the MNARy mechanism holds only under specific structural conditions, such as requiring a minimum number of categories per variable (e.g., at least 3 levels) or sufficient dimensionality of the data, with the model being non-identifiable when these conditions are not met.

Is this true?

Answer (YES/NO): NO